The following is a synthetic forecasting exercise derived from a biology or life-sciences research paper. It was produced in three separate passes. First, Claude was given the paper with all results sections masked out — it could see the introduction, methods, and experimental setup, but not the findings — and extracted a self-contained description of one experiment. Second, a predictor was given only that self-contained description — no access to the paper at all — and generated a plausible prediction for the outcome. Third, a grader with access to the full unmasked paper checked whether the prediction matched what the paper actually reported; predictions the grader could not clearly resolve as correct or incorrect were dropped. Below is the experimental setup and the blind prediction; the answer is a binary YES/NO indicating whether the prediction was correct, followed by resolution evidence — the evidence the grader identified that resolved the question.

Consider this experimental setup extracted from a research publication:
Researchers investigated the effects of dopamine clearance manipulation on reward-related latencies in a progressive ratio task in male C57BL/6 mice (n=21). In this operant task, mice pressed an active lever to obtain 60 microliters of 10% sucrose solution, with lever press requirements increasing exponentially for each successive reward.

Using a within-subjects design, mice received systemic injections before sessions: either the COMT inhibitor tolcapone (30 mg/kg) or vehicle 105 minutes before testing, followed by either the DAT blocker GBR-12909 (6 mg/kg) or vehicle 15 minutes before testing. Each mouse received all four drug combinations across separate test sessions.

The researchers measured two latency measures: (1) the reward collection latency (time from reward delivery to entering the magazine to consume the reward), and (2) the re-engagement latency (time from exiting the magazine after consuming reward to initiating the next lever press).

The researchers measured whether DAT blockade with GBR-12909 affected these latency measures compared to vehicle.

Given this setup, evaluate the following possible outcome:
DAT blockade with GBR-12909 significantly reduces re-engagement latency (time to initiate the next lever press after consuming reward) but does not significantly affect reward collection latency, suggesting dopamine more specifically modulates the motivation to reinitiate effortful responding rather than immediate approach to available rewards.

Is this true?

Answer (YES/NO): YES